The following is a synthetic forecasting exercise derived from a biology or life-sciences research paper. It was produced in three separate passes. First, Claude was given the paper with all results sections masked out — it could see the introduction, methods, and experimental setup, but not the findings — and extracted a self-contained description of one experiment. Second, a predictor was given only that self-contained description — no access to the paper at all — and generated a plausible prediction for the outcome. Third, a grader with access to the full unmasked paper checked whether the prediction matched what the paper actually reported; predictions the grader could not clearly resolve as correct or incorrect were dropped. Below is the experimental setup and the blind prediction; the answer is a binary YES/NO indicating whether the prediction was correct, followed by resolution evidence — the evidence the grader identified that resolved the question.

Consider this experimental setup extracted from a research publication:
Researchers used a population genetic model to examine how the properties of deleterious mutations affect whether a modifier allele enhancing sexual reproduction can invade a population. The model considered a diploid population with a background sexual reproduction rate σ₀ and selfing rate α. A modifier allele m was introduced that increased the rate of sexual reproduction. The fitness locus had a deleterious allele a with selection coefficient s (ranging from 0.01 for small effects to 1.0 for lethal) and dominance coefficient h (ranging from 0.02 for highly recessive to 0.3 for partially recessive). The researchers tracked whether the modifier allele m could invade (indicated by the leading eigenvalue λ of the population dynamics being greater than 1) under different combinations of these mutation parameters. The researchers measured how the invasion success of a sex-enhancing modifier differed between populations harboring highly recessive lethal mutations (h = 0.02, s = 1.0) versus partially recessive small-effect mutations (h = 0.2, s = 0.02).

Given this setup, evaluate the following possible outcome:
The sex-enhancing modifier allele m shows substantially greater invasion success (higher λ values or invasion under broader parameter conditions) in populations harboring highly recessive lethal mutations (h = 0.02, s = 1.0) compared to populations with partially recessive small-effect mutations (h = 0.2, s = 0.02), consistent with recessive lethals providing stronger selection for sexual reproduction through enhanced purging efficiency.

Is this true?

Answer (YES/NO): NO